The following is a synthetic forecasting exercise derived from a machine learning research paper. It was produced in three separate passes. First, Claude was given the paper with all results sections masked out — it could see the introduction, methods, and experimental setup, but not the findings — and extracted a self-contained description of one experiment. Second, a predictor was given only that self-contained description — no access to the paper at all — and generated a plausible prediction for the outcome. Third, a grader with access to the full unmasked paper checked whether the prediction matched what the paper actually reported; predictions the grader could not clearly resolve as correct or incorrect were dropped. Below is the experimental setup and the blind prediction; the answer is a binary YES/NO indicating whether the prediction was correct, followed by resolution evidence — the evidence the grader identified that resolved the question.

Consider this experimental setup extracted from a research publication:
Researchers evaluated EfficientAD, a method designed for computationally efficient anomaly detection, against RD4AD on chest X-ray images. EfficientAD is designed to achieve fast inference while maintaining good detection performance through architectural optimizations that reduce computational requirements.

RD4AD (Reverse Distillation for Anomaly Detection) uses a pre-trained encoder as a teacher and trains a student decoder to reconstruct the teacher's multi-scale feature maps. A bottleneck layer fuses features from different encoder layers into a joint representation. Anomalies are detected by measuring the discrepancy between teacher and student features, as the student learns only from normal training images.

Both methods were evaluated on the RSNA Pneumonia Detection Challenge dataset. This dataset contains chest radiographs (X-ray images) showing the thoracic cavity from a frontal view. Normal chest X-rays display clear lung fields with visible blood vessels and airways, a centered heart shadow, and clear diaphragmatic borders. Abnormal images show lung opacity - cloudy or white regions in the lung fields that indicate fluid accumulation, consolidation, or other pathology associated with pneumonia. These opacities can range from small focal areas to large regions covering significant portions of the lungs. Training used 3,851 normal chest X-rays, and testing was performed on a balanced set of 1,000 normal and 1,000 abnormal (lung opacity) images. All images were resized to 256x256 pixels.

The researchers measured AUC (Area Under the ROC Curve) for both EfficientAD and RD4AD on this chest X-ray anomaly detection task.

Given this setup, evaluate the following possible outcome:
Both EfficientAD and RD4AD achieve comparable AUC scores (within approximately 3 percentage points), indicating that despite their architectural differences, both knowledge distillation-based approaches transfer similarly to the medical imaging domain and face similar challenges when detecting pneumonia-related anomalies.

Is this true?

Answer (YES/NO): NO